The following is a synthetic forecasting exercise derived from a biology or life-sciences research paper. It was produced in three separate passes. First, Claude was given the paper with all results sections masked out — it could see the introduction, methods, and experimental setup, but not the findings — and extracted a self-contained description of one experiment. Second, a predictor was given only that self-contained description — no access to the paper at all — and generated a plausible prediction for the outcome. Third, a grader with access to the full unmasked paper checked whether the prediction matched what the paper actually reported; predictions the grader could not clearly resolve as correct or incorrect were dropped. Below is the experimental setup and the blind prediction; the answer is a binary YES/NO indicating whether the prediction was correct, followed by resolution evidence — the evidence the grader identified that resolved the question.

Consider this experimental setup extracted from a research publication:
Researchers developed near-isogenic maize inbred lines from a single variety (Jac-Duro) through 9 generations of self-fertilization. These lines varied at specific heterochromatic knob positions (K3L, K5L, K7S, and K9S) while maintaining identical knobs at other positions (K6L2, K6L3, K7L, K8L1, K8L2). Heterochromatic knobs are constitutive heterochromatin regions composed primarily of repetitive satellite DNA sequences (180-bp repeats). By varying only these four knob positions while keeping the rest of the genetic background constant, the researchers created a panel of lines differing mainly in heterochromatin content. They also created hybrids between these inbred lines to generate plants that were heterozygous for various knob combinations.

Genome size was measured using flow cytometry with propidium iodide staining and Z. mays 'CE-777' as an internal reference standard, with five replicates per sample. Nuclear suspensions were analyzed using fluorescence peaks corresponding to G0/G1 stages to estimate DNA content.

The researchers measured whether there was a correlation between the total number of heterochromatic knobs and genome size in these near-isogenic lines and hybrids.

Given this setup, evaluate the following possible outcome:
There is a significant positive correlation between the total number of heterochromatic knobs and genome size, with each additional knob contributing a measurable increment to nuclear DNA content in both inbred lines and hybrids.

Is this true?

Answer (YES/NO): NO